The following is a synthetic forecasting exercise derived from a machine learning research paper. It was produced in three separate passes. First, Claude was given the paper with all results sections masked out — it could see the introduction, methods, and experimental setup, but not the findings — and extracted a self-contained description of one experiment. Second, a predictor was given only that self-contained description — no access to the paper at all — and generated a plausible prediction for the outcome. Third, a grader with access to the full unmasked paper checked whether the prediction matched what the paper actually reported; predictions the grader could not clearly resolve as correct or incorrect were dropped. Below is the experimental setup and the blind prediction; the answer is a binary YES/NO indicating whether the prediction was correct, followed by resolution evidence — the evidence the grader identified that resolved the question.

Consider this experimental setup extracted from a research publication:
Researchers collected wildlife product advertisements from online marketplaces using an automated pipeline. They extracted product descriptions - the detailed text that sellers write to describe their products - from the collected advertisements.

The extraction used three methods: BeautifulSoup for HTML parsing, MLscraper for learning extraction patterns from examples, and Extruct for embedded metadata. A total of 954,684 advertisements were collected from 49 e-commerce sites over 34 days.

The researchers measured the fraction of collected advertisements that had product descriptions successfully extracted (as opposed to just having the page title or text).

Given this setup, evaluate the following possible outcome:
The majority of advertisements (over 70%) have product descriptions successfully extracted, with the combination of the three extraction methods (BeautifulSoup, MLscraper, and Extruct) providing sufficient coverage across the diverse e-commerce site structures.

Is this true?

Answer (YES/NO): YES